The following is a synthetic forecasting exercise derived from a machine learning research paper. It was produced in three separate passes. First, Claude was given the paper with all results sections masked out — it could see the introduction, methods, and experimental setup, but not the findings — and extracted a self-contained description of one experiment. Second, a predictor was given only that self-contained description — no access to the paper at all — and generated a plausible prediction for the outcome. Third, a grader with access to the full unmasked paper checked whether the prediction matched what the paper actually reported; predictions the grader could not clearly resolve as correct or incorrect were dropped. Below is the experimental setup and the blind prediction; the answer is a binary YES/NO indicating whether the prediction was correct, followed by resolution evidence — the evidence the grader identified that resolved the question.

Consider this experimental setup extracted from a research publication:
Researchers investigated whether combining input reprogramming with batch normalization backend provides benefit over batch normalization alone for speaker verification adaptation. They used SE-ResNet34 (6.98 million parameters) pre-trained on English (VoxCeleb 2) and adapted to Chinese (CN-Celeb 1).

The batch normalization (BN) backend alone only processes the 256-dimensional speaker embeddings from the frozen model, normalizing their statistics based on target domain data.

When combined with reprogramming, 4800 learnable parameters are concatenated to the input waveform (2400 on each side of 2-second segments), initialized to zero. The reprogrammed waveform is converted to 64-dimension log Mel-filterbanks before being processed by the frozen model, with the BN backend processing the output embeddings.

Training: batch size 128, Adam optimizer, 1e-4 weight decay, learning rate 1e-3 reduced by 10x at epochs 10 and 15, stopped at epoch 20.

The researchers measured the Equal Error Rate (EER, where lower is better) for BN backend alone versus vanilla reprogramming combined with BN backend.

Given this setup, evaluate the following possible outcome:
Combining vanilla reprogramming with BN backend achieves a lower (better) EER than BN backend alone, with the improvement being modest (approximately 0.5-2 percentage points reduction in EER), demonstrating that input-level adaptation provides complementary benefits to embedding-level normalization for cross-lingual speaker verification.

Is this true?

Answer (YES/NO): NO